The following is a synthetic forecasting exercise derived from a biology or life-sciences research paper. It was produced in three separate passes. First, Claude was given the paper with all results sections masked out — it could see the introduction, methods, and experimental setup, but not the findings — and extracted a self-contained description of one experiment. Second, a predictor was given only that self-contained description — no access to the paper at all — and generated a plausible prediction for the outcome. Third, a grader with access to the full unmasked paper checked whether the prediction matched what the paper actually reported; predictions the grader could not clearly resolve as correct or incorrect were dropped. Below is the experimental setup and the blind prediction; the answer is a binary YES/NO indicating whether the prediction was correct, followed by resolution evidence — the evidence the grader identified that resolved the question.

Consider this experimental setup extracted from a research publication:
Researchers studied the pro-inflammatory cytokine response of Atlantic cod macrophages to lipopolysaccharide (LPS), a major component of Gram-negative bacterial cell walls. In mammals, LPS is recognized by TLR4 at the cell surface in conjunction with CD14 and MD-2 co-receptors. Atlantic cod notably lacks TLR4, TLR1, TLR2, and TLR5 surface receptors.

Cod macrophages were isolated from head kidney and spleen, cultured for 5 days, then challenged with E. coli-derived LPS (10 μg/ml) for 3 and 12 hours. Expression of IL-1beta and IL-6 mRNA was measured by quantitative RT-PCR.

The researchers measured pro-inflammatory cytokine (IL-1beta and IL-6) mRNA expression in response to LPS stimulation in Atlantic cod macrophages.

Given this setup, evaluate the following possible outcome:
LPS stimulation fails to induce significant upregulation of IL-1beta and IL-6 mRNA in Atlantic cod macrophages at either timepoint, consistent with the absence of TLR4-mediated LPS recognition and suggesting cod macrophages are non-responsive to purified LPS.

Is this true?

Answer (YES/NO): NO